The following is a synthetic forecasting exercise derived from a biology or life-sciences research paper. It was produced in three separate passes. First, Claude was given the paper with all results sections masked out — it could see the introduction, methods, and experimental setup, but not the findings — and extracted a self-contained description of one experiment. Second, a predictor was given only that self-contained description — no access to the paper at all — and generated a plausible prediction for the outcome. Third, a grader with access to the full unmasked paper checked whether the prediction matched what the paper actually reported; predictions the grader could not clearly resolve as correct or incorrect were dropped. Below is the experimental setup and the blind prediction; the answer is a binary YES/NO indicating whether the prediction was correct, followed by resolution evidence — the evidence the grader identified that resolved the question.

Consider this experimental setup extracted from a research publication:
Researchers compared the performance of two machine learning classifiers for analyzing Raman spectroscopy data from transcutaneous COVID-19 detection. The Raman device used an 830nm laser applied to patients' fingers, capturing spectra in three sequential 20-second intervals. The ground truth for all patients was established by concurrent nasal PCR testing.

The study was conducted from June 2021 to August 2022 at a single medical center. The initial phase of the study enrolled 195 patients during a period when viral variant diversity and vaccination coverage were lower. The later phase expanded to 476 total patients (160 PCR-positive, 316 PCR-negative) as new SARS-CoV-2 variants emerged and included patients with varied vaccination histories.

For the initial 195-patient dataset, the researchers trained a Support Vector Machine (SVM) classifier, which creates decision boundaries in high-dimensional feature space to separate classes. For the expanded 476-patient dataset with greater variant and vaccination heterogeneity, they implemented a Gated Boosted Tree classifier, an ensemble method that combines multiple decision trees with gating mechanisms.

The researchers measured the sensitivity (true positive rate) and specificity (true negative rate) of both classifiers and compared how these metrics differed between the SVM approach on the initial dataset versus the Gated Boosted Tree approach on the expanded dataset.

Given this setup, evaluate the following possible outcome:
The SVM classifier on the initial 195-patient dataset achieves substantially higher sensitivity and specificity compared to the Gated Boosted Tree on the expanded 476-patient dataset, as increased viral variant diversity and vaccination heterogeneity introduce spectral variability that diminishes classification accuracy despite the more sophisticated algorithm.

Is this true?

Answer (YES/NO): NO